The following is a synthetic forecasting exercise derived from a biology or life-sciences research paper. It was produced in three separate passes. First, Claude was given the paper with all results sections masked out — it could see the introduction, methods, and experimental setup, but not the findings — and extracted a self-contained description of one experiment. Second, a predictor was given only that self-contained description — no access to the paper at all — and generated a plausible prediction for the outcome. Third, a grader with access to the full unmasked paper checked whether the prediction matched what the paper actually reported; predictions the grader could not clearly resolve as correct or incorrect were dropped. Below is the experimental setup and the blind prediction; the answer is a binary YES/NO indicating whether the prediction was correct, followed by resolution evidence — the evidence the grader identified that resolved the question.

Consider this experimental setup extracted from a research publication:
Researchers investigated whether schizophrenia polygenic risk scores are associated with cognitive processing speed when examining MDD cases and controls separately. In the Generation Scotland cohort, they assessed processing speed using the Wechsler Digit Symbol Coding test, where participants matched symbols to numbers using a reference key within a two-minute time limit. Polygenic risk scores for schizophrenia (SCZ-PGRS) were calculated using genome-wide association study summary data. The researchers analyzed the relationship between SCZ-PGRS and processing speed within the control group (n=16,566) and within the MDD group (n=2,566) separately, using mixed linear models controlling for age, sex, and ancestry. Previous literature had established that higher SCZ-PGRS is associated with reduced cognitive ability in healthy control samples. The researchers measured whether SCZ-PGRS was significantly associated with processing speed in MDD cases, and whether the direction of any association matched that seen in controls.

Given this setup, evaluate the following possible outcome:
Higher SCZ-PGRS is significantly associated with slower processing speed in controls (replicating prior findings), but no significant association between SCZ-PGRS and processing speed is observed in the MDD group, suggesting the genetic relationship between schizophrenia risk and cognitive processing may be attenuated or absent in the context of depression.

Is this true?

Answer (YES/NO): NO